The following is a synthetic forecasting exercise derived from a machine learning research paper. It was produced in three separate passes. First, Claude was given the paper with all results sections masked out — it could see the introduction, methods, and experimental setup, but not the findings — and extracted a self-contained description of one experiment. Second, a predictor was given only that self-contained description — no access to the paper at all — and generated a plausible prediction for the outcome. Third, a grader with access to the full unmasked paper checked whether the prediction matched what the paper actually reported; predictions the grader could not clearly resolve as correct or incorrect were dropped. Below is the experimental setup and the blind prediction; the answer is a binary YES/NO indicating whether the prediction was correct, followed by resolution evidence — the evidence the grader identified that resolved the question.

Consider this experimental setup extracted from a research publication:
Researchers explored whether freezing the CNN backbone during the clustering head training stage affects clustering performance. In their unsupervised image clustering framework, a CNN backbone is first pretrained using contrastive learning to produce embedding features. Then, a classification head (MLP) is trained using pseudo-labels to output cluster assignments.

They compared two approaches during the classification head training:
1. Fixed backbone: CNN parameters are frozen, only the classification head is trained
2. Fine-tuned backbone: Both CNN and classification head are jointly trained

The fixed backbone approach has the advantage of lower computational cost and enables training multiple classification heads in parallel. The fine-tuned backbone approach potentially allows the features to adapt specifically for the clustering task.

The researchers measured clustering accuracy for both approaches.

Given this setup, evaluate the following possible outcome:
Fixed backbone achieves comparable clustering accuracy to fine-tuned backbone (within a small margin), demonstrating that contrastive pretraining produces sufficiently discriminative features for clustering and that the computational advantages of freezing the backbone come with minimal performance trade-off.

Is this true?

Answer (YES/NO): NO